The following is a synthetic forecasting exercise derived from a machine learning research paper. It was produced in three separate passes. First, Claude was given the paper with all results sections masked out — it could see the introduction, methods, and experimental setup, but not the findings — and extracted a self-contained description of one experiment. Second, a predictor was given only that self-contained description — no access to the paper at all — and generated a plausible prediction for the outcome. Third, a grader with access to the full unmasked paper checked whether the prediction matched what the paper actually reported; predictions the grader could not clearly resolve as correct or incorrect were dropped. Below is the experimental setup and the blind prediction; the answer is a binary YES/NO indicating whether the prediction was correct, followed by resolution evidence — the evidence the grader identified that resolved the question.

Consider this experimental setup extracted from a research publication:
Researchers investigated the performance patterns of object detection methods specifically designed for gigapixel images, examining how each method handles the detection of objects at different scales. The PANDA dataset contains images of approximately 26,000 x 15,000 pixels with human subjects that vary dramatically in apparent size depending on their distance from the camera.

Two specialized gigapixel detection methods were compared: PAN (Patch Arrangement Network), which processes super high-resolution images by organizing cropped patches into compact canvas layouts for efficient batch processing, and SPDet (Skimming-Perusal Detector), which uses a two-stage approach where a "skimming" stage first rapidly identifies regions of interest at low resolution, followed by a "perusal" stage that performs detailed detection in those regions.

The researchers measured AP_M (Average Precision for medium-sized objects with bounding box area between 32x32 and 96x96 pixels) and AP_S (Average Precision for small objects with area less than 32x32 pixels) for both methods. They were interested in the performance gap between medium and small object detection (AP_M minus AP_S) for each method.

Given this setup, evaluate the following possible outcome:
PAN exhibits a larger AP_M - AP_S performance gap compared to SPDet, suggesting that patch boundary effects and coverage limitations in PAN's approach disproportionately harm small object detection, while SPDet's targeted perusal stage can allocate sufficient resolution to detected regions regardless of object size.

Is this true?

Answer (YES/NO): YES